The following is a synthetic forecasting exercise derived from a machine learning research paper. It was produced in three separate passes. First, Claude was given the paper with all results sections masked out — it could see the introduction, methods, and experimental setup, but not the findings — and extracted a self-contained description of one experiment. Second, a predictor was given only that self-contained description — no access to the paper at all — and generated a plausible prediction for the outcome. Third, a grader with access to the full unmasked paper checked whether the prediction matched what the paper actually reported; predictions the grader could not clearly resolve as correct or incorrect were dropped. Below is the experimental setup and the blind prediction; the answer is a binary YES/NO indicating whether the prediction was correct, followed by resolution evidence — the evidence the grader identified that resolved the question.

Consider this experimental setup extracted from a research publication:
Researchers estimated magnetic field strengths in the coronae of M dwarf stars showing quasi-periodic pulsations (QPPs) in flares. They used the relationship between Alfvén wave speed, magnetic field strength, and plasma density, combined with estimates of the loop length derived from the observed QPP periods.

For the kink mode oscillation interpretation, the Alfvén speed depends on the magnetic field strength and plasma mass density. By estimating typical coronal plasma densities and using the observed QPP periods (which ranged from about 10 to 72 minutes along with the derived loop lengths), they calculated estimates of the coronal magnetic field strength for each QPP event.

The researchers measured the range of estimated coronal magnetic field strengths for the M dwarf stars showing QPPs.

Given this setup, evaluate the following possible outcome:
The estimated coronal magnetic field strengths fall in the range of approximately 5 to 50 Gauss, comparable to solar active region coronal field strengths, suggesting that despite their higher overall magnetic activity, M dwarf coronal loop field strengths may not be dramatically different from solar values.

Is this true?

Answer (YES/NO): NO